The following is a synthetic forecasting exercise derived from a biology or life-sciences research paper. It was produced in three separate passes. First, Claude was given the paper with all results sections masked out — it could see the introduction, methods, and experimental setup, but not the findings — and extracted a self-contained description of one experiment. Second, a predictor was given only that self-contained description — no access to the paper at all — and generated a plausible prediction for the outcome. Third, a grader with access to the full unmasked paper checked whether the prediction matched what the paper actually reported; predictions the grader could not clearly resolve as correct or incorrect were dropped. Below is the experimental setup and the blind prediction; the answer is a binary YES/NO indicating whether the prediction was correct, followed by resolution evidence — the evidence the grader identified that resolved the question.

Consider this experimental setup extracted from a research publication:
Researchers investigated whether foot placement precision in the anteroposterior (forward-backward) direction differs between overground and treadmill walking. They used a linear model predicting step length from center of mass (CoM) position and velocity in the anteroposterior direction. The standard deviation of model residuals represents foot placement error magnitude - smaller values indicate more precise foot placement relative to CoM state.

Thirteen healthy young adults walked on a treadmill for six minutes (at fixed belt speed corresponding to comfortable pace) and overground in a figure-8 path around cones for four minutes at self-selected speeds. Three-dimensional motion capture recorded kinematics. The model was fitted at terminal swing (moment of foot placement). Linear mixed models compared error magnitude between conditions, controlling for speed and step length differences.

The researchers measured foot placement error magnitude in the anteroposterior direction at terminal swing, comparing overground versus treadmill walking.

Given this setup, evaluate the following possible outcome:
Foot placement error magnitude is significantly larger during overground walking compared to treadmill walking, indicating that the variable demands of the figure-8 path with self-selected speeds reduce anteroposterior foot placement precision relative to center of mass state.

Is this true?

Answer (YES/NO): NO